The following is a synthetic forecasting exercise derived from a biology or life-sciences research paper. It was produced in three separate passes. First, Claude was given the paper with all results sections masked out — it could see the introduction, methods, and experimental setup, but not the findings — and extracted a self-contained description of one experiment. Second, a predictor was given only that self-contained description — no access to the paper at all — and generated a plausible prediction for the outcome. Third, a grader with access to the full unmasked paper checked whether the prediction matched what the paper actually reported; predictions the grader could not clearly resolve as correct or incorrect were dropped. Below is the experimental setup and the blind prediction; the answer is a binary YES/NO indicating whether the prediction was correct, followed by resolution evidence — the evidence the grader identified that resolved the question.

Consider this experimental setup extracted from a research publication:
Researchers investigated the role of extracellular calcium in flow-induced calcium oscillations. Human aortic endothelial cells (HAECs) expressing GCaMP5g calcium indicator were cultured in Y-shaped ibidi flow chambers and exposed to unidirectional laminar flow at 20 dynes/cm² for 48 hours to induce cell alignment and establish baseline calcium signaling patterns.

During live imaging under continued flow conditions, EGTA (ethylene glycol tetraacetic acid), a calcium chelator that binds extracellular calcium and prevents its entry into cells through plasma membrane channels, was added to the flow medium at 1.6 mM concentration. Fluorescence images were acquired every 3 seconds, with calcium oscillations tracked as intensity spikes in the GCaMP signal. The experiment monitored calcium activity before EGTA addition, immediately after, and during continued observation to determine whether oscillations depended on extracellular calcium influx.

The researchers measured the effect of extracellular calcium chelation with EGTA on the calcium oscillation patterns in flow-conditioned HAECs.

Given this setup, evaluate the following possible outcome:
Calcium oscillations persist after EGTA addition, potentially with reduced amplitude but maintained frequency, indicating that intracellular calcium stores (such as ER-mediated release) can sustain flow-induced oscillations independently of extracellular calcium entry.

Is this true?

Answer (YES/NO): NO